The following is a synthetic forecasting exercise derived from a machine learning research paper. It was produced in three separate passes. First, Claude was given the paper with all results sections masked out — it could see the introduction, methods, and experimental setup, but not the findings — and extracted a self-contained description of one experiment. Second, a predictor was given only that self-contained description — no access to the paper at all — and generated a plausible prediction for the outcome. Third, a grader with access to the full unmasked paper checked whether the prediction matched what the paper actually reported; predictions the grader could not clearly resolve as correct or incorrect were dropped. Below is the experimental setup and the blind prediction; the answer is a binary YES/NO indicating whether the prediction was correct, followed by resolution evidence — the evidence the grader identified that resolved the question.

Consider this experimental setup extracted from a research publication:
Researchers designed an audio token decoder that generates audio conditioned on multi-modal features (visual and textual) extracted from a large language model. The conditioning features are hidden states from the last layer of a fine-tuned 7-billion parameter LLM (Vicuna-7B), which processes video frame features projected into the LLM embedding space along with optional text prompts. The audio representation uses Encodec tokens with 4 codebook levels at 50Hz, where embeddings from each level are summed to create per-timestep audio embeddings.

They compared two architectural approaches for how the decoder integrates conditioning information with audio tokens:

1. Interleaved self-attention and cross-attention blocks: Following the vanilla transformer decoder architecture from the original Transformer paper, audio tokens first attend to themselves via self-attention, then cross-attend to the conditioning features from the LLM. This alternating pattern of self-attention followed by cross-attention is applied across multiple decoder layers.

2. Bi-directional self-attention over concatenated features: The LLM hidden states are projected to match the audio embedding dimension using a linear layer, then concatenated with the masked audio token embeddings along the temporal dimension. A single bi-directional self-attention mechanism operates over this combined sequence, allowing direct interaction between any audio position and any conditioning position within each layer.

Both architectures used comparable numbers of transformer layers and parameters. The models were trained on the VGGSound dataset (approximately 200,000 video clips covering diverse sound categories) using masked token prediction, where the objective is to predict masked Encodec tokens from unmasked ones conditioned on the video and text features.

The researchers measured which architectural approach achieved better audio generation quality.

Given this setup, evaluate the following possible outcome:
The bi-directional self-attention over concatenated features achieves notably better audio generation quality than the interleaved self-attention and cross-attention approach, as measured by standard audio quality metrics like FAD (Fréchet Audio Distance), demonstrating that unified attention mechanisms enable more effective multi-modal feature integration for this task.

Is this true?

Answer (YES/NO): YES